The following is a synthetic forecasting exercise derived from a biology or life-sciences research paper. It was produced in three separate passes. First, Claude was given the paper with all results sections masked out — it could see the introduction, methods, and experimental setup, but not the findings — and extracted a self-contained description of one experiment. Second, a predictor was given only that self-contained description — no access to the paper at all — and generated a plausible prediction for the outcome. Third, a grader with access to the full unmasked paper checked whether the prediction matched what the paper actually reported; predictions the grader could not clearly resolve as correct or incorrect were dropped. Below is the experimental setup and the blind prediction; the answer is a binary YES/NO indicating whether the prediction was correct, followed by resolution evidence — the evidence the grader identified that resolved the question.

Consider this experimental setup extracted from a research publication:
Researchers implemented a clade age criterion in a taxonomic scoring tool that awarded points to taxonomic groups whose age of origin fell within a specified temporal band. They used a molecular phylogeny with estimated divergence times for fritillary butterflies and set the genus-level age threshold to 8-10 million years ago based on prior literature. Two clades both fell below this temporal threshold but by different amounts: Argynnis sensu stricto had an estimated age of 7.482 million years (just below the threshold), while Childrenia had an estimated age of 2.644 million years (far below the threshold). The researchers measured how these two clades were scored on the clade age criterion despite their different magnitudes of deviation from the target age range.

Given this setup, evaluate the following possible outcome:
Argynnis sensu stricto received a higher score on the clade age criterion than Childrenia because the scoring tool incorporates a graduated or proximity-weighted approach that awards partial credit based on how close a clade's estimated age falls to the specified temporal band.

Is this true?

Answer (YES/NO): NO